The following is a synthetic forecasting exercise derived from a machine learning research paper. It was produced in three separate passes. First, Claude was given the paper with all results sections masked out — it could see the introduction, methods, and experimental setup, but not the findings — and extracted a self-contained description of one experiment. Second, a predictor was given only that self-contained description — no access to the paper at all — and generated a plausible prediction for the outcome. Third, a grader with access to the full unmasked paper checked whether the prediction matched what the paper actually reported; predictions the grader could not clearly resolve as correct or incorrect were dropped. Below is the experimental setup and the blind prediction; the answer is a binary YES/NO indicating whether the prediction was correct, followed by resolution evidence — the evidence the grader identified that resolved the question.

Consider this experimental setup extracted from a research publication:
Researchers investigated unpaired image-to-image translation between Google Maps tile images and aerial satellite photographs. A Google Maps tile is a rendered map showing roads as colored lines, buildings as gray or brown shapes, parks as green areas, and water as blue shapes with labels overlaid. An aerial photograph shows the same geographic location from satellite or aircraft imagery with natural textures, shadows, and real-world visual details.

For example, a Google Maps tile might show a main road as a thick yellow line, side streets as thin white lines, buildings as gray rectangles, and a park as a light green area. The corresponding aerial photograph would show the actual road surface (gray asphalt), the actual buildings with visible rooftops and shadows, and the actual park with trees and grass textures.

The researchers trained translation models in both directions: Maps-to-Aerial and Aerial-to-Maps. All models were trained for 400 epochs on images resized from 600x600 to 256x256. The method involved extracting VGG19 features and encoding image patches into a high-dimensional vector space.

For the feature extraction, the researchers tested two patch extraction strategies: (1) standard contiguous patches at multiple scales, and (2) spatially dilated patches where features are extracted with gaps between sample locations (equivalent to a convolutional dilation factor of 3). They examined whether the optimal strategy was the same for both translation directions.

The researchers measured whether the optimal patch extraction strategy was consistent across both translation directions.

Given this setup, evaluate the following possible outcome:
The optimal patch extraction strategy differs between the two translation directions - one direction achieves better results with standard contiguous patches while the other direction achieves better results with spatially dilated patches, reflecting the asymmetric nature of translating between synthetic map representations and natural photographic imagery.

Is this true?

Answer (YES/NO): YES